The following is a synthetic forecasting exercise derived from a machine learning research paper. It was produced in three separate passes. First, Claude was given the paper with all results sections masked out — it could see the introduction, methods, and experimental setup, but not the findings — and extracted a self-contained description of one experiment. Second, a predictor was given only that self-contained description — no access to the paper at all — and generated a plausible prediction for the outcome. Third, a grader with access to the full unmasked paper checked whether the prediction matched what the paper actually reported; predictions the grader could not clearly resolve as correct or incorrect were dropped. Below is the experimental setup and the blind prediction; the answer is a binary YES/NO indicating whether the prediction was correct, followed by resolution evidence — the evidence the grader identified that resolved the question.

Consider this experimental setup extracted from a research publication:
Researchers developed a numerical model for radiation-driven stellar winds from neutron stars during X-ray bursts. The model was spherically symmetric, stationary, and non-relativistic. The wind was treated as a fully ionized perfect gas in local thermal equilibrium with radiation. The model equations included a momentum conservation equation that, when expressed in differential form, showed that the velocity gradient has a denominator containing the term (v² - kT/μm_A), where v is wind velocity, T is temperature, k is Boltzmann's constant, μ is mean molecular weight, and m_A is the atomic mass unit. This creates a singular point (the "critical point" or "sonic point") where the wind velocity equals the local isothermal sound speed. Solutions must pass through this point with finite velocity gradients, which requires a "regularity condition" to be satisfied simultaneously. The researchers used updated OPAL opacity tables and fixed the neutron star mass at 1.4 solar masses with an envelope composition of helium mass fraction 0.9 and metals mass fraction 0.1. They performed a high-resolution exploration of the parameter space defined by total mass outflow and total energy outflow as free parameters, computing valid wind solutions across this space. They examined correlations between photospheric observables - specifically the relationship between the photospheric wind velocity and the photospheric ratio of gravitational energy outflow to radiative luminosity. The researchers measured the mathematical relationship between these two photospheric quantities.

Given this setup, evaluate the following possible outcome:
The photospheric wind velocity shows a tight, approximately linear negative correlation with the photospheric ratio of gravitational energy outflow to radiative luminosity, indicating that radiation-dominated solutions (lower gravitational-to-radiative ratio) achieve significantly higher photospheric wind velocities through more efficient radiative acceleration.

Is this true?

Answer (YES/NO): NO